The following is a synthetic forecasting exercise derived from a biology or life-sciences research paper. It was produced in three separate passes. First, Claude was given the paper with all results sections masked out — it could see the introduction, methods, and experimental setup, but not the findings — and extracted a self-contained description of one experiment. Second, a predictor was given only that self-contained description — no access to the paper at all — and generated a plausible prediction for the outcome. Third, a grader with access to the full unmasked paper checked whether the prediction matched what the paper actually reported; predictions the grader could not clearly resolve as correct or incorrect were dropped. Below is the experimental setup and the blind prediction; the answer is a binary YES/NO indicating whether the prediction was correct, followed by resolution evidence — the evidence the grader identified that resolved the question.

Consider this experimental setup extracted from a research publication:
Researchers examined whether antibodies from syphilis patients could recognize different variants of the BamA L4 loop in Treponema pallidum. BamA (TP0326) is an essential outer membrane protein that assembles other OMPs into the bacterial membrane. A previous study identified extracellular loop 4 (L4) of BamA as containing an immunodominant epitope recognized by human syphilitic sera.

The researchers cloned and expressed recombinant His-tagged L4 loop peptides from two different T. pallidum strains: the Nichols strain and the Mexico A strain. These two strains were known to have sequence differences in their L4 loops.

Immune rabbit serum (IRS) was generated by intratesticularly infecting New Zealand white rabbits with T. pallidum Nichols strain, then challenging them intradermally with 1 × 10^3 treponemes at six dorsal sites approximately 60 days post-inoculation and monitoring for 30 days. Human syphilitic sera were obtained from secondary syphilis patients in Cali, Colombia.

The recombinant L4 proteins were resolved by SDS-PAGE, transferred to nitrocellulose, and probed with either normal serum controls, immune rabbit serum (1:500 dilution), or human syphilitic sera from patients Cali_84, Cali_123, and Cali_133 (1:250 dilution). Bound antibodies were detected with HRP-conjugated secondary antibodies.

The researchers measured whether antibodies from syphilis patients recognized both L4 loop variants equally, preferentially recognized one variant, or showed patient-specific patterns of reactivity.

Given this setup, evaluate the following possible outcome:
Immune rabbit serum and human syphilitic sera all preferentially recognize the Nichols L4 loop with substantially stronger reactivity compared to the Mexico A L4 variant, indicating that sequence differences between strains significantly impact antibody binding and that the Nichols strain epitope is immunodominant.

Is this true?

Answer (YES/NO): NO